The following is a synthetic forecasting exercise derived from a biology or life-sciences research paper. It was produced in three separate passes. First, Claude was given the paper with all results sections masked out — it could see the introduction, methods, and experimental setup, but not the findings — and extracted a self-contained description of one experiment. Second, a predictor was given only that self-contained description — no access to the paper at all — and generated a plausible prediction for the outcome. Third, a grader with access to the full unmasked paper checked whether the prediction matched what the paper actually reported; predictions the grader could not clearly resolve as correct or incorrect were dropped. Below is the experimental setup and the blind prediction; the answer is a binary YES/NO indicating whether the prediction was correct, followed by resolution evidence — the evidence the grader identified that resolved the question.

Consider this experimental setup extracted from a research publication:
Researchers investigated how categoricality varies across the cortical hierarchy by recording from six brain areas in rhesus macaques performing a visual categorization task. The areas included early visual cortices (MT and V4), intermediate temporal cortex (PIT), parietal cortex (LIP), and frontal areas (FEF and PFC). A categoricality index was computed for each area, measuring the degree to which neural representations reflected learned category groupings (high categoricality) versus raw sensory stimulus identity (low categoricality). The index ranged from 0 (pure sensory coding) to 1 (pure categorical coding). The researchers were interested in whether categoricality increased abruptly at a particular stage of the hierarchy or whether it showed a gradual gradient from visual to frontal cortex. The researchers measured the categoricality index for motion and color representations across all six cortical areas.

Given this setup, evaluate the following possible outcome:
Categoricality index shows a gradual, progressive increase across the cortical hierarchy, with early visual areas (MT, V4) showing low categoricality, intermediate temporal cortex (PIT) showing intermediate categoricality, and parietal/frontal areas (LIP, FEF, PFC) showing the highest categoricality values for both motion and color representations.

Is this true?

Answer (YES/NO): NO